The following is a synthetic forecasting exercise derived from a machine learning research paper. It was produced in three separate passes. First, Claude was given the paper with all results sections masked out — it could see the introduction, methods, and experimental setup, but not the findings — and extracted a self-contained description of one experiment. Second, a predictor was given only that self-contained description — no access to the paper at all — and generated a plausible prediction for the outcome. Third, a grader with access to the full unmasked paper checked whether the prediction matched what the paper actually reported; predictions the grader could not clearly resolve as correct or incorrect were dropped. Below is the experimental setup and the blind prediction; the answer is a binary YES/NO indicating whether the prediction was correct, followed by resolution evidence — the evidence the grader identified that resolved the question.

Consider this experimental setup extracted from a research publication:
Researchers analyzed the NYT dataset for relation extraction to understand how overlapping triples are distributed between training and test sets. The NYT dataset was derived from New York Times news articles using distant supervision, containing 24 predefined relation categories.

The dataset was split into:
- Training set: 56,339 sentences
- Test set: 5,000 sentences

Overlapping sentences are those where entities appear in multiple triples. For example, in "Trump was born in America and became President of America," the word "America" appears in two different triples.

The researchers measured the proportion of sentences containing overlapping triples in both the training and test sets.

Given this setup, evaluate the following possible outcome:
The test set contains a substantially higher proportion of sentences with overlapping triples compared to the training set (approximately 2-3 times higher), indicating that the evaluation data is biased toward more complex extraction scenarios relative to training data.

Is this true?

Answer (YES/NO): NO